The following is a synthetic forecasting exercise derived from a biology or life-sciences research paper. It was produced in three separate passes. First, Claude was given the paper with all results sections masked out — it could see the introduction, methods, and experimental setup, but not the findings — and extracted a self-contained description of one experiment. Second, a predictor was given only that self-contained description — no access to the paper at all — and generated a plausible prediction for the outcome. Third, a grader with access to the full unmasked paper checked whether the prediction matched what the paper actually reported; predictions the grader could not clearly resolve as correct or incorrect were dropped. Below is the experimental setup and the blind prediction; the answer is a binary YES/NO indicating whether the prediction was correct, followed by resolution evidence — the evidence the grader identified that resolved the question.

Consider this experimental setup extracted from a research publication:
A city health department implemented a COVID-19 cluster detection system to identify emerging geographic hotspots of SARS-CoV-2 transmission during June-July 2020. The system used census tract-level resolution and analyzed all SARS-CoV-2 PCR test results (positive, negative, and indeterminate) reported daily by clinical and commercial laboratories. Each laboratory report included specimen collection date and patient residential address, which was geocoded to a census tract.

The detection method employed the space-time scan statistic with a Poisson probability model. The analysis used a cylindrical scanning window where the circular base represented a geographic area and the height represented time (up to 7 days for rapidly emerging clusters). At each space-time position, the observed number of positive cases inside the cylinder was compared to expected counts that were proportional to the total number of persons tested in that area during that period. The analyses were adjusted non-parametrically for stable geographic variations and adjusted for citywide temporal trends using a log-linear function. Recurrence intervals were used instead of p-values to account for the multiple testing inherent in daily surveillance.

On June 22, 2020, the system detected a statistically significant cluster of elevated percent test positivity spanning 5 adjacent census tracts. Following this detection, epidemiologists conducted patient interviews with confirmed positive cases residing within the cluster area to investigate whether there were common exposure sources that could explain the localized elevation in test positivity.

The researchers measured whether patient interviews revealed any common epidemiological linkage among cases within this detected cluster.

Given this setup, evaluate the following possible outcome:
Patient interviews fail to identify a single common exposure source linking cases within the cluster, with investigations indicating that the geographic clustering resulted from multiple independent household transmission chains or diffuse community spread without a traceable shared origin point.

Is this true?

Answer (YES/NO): NO